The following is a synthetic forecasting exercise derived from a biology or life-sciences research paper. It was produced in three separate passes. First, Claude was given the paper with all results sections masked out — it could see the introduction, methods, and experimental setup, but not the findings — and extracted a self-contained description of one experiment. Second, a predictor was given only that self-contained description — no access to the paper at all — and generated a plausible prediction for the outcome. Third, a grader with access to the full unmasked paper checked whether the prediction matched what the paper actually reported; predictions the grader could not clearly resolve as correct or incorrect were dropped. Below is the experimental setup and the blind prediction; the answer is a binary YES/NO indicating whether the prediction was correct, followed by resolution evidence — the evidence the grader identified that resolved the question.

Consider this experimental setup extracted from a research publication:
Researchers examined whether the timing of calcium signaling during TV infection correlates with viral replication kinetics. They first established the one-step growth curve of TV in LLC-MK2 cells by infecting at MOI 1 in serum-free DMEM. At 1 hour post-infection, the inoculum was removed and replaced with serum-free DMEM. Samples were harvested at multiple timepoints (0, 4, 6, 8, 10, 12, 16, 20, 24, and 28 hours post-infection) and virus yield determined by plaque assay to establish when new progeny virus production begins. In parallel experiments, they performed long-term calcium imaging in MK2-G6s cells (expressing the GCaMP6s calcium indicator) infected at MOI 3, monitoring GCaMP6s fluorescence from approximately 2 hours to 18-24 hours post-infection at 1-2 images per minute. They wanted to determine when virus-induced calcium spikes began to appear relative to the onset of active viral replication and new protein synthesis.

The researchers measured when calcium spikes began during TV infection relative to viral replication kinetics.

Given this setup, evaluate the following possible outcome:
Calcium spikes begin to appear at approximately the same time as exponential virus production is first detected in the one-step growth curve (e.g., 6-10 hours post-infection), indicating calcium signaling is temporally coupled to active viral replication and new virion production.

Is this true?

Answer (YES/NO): YES